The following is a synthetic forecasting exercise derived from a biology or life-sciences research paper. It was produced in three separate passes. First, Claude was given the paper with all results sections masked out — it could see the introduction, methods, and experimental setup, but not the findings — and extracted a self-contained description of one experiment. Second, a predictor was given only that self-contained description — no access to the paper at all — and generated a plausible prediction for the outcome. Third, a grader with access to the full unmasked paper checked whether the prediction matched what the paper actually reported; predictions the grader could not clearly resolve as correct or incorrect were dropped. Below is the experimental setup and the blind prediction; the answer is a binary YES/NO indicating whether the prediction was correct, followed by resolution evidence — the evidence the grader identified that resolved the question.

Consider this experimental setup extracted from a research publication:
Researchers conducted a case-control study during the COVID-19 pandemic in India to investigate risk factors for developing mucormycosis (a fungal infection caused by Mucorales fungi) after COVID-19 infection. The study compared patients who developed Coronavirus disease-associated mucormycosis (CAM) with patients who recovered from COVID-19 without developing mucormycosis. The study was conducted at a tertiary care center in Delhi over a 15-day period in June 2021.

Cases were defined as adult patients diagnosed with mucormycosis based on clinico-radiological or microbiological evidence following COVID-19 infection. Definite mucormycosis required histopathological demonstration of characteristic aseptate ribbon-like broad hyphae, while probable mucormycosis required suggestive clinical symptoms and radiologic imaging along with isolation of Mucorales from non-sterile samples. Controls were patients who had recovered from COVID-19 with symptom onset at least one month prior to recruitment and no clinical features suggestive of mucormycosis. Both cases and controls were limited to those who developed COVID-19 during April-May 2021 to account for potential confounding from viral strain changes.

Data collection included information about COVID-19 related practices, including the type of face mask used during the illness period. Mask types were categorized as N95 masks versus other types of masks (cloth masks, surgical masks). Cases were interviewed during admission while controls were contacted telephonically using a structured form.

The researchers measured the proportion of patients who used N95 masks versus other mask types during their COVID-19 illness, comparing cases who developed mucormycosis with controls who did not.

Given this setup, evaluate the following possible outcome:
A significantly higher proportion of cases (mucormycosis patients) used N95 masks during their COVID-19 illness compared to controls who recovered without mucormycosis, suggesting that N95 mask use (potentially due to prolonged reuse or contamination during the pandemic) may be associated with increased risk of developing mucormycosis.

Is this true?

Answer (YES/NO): NO